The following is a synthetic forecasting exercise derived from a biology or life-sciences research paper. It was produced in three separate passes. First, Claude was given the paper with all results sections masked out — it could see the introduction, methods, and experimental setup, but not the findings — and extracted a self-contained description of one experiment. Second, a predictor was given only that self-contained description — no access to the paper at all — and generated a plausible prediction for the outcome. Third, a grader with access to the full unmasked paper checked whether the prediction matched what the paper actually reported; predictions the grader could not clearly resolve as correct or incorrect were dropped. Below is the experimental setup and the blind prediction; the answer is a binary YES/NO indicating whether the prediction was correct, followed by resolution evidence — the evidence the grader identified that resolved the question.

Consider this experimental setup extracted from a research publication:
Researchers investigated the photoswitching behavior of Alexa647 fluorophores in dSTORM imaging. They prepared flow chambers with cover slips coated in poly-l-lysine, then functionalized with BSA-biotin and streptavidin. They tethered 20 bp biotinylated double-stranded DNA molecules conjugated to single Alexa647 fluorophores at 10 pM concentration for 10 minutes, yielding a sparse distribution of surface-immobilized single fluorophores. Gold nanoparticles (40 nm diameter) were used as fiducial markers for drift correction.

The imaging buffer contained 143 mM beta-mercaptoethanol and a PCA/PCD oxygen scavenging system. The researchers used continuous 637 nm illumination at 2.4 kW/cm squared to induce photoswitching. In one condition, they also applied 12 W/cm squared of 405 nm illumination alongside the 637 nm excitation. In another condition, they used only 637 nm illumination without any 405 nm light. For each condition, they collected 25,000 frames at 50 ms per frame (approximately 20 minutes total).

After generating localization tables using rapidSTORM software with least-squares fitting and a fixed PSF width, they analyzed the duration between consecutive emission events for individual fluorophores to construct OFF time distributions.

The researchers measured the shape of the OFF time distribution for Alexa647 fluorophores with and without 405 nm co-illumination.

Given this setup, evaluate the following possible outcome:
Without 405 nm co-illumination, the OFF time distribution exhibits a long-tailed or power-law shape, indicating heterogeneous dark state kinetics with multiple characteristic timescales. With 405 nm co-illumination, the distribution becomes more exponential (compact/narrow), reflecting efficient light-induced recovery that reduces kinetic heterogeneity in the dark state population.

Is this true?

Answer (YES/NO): YES